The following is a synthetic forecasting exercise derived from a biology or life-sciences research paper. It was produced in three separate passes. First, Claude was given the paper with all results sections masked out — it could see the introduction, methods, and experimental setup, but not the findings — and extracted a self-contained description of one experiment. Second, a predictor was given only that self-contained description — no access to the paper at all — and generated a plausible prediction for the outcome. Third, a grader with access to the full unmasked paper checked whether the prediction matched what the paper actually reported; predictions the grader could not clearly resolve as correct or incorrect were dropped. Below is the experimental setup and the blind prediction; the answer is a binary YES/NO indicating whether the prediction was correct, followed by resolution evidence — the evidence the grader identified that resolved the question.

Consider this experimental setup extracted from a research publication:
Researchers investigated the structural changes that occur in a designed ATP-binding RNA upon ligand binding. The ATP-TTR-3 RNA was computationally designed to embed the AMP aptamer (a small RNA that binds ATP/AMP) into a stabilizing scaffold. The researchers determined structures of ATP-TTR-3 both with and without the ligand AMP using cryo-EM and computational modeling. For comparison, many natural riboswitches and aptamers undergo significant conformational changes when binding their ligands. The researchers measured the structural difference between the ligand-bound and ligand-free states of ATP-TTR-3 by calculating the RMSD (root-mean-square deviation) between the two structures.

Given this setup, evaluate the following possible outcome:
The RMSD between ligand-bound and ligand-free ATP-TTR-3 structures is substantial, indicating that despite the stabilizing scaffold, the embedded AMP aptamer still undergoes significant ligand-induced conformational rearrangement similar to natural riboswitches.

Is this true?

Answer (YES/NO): NO